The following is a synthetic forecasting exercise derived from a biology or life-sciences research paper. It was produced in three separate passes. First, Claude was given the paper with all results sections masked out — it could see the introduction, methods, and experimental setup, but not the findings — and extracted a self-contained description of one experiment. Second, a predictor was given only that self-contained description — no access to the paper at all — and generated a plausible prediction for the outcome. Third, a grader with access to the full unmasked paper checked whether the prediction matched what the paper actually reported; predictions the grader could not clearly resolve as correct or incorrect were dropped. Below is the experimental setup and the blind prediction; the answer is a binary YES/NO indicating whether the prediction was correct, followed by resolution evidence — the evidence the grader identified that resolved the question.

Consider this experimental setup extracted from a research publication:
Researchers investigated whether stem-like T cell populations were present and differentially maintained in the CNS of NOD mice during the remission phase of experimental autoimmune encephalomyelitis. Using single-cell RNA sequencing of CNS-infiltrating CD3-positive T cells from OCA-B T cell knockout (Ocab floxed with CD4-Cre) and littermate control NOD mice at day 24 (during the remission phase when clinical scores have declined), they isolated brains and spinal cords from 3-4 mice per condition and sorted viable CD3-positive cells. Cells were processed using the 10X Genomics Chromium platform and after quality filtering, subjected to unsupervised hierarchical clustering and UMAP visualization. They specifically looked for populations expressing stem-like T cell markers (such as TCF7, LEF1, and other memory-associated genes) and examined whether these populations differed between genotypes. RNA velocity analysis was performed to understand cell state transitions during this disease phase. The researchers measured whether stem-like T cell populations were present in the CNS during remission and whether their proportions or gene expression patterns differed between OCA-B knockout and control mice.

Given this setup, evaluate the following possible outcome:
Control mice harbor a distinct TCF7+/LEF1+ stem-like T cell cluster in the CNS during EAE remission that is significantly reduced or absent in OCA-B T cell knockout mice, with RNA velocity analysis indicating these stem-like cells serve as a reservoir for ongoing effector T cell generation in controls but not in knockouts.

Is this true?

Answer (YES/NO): NO